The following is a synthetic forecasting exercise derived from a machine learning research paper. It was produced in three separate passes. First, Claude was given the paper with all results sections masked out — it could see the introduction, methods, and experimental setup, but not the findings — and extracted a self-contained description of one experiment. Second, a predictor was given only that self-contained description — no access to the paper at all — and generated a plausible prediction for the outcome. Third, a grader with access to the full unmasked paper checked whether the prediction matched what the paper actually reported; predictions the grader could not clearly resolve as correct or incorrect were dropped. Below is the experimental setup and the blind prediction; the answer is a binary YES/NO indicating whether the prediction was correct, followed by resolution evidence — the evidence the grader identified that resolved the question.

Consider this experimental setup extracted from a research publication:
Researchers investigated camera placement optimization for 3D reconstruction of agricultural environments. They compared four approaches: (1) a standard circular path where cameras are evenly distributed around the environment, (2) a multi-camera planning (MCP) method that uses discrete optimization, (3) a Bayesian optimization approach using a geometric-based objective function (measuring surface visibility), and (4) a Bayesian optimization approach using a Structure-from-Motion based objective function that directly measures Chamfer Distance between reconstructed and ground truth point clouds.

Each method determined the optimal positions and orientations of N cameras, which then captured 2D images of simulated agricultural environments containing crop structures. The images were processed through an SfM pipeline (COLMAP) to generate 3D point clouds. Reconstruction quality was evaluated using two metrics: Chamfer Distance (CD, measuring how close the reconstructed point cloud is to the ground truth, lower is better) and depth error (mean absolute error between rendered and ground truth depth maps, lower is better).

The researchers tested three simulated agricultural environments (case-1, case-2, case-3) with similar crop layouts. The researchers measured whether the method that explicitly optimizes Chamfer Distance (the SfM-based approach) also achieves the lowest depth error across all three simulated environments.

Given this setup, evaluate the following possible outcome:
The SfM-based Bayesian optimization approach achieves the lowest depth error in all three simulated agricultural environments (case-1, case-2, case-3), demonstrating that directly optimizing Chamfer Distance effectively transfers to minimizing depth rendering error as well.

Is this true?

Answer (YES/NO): NO